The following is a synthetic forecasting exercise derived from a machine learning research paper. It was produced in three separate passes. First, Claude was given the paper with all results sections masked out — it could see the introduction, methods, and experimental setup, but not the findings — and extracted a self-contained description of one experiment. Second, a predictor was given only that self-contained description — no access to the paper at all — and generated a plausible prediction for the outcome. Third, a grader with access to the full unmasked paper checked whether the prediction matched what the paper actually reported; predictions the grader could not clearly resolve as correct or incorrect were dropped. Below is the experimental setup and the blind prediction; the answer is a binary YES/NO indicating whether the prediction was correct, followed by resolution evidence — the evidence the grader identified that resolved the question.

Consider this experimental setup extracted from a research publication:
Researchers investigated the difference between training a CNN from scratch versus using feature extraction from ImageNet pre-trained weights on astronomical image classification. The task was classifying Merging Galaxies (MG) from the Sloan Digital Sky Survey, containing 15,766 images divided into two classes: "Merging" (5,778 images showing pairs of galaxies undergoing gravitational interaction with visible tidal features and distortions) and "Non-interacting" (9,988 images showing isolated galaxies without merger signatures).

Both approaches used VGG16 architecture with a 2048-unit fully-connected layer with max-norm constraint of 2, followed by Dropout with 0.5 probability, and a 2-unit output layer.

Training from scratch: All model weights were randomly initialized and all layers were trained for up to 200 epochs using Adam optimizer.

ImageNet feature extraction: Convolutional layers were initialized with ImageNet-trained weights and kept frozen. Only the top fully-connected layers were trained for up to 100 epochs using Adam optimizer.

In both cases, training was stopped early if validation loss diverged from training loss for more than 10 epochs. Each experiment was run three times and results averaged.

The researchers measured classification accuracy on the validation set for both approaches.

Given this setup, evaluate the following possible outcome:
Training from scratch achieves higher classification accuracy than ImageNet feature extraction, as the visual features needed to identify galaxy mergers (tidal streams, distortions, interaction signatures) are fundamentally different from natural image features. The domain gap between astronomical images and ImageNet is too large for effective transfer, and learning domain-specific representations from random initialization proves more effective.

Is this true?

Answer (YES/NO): NO